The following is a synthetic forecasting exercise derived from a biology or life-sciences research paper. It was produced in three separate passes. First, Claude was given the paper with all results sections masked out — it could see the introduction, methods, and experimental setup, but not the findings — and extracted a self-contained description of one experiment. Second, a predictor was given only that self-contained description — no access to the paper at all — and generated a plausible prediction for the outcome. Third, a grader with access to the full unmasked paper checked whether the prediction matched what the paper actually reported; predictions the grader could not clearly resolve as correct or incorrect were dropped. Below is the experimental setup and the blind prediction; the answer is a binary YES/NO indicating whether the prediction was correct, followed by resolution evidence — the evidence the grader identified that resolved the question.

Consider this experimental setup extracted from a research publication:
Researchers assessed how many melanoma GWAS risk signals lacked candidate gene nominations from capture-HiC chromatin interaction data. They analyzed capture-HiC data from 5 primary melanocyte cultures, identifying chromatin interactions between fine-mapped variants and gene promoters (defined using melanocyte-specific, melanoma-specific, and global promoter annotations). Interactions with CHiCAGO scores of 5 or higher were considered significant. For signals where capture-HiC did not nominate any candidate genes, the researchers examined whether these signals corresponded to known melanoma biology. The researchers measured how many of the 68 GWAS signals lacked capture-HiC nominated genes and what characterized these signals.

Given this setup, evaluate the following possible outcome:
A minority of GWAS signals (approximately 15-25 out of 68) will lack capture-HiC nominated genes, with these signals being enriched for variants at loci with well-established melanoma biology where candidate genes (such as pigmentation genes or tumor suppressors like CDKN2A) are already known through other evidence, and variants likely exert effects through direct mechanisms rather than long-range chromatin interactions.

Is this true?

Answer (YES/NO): NO